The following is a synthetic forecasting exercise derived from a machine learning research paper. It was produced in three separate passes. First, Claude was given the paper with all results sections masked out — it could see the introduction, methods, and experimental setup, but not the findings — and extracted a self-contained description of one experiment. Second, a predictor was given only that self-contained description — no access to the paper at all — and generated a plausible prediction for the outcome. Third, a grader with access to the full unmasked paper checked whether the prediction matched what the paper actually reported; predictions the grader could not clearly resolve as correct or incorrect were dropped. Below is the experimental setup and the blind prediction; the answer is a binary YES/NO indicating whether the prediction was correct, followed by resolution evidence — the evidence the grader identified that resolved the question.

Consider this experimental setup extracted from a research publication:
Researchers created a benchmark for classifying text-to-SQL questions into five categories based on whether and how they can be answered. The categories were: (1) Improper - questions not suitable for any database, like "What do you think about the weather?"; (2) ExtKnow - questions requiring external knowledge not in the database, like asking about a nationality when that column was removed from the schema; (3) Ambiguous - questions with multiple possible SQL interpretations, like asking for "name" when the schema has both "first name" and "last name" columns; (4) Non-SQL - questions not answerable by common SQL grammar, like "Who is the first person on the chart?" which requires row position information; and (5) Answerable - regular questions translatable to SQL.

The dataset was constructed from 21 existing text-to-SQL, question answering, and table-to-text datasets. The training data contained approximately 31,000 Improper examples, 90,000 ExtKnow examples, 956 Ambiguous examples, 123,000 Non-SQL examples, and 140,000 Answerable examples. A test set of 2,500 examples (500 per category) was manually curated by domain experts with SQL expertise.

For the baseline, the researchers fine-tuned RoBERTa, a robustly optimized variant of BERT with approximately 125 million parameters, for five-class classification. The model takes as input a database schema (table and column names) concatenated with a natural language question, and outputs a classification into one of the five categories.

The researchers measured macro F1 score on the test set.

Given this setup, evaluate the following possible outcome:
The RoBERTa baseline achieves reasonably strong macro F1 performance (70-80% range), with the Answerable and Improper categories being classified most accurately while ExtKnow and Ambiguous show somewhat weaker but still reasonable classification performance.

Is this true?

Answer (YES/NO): NO